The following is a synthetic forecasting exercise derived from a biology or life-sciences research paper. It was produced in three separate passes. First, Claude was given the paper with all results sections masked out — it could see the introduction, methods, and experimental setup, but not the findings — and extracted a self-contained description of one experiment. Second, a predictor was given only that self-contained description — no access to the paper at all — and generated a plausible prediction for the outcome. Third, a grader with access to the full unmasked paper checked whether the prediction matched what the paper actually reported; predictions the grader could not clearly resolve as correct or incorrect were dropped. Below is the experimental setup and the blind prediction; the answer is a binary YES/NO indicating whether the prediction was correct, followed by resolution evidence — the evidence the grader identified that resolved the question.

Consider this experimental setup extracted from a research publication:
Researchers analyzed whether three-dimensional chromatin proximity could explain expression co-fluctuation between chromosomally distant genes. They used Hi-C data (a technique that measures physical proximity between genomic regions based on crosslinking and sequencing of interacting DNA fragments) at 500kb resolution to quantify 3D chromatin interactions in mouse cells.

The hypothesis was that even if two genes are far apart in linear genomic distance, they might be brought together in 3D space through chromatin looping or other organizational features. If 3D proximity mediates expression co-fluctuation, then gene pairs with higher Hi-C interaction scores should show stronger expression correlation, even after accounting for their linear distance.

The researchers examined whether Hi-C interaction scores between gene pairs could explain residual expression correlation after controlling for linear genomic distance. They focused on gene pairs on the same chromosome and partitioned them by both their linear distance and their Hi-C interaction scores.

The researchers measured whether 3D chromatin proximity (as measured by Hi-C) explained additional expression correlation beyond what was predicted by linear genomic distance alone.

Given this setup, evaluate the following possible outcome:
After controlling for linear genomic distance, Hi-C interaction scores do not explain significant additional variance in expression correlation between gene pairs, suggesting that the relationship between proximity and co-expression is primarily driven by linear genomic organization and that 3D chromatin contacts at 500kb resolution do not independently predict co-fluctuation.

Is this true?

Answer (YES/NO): NO